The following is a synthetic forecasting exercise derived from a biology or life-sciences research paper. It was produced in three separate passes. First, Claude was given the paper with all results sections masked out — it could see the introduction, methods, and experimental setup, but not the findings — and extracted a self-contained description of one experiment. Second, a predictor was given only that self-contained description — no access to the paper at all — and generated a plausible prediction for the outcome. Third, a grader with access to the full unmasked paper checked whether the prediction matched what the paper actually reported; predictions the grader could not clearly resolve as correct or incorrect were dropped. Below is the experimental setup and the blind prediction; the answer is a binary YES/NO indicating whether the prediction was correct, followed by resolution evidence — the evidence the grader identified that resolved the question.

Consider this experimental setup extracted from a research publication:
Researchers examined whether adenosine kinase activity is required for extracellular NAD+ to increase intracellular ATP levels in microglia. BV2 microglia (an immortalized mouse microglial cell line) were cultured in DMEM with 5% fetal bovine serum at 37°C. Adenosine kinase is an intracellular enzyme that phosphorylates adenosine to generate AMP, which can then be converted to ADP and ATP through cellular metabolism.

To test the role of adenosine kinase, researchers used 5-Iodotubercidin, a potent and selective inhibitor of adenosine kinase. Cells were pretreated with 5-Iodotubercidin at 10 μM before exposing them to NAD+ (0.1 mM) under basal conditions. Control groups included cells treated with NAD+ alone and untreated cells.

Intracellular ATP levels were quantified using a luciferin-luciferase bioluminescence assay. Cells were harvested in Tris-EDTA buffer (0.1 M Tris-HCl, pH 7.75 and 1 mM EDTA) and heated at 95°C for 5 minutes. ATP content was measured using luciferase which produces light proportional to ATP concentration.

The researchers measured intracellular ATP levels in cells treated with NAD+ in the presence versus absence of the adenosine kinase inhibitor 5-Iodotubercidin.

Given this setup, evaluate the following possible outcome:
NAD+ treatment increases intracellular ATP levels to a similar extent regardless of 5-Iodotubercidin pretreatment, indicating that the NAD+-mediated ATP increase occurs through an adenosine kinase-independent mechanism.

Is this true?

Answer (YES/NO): NO